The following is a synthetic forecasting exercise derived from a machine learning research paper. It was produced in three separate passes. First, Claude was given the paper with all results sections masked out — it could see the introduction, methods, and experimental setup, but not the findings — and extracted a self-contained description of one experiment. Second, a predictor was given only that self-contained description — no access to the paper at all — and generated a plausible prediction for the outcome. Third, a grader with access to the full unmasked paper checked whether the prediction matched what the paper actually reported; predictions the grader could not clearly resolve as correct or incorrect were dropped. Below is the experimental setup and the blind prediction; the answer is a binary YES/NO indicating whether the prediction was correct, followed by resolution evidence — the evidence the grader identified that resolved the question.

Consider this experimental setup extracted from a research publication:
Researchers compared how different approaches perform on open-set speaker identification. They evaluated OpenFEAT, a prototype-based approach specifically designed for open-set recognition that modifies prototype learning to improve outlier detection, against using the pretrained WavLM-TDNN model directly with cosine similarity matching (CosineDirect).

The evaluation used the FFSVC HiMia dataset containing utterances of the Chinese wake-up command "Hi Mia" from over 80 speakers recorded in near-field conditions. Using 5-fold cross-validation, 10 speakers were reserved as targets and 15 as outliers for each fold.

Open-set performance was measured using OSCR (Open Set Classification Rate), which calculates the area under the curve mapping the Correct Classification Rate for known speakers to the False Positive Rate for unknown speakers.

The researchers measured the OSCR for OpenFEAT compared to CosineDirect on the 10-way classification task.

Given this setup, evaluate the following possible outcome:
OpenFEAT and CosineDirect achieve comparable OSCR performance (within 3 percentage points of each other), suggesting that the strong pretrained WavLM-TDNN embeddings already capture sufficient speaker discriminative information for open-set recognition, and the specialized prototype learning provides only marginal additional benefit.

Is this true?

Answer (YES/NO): NO